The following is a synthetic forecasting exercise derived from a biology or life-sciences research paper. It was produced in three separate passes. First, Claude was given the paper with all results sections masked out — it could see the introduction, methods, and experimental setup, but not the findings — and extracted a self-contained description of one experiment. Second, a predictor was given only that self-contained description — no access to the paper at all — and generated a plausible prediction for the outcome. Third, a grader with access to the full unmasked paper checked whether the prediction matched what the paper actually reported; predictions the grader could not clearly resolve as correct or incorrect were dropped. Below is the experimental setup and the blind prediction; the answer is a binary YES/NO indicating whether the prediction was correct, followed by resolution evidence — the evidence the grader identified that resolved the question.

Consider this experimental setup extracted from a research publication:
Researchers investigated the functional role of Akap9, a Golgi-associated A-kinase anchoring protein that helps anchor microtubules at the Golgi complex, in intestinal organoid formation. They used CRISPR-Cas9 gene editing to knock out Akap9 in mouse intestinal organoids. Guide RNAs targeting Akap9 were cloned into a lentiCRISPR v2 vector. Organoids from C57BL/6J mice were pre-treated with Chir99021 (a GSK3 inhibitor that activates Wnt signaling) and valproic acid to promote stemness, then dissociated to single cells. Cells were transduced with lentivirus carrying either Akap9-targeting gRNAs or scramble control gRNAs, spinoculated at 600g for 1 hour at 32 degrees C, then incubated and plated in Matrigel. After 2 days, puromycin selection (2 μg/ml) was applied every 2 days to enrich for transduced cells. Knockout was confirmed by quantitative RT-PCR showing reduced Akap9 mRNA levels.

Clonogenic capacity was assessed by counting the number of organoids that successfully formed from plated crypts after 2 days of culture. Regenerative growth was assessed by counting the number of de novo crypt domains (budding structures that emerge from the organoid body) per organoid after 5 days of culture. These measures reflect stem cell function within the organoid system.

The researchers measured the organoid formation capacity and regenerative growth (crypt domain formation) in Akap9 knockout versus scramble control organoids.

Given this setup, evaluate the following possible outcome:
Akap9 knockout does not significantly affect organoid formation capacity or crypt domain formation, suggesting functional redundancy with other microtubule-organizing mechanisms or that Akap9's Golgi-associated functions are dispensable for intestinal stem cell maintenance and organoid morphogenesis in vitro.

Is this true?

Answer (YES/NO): NO